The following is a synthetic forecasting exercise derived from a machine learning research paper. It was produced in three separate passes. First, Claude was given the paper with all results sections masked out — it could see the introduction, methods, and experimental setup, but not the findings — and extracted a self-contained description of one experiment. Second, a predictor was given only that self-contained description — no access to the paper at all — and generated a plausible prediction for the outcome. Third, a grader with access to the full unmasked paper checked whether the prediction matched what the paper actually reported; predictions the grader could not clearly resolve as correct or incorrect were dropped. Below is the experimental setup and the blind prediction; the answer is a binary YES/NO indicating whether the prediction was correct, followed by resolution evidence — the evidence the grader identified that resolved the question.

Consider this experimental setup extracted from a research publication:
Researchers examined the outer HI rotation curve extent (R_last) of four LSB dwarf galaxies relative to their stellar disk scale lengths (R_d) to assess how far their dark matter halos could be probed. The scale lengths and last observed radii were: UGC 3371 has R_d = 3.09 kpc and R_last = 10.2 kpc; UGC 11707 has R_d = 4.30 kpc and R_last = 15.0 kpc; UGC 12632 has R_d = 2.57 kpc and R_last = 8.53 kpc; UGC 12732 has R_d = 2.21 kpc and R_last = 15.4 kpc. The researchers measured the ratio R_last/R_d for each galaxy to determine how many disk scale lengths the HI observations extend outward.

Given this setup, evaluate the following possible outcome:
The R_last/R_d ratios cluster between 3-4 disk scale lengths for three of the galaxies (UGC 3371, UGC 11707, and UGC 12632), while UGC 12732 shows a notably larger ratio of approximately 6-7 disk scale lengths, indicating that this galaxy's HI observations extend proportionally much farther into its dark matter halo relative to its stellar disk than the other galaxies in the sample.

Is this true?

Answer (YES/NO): YES